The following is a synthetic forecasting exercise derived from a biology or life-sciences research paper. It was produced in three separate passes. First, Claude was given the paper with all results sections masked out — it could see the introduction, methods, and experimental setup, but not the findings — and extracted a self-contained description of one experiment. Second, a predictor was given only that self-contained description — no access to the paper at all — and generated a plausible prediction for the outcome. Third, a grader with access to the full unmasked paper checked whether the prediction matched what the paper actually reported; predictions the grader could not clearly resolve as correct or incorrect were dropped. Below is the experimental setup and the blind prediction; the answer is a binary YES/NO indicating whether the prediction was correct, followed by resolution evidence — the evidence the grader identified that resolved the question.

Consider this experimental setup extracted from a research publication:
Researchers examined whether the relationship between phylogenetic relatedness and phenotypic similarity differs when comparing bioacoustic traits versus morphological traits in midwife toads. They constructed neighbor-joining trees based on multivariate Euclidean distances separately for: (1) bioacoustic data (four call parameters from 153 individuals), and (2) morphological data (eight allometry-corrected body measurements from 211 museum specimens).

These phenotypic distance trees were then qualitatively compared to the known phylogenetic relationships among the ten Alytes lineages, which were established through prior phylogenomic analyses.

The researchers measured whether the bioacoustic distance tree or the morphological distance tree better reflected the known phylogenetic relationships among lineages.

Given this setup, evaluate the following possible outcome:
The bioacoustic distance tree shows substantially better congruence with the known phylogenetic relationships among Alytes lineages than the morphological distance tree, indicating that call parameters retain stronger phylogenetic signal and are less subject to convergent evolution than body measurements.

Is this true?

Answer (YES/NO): YES